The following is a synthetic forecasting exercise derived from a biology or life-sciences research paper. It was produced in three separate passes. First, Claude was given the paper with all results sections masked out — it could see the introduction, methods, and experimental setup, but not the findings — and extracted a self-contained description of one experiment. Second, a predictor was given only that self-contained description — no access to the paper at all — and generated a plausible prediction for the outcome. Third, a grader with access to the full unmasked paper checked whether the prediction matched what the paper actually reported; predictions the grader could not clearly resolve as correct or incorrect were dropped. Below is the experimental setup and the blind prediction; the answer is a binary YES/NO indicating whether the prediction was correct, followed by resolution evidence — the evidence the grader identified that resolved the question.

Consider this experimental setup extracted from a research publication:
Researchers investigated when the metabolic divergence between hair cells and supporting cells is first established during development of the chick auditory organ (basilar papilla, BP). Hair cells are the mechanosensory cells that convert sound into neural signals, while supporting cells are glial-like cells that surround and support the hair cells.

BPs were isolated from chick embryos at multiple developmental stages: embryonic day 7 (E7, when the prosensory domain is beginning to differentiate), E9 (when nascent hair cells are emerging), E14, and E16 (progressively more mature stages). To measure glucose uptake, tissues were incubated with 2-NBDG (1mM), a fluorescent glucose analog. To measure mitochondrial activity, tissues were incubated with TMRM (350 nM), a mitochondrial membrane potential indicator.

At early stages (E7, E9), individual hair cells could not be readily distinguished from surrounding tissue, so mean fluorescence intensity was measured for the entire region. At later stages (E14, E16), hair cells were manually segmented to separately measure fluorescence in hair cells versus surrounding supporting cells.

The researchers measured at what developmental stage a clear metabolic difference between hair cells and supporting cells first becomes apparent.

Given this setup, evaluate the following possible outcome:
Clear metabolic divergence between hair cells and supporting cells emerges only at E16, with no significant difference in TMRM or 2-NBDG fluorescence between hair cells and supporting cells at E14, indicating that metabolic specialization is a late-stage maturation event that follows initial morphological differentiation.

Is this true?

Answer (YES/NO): NO